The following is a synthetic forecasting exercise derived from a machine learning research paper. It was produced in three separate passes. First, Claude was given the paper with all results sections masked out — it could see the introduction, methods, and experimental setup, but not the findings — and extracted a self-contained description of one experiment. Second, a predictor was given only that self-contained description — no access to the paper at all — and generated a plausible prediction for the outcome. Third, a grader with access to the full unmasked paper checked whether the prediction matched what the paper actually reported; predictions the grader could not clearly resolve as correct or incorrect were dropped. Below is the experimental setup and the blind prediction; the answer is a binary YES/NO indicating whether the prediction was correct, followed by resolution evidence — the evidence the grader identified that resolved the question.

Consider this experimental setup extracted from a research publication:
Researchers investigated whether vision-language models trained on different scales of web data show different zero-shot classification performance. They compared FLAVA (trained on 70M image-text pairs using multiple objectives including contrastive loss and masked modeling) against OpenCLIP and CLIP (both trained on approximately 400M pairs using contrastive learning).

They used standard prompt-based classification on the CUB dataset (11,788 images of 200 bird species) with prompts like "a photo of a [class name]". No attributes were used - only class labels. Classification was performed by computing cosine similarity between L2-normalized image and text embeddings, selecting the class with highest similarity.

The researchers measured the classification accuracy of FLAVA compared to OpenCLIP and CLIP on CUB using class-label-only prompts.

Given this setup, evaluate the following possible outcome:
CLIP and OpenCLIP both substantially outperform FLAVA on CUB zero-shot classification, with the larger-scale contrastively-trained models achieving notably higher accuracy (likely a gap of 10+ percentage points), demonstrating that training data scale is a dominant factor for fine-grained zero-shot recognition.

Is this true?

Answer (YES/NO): NO